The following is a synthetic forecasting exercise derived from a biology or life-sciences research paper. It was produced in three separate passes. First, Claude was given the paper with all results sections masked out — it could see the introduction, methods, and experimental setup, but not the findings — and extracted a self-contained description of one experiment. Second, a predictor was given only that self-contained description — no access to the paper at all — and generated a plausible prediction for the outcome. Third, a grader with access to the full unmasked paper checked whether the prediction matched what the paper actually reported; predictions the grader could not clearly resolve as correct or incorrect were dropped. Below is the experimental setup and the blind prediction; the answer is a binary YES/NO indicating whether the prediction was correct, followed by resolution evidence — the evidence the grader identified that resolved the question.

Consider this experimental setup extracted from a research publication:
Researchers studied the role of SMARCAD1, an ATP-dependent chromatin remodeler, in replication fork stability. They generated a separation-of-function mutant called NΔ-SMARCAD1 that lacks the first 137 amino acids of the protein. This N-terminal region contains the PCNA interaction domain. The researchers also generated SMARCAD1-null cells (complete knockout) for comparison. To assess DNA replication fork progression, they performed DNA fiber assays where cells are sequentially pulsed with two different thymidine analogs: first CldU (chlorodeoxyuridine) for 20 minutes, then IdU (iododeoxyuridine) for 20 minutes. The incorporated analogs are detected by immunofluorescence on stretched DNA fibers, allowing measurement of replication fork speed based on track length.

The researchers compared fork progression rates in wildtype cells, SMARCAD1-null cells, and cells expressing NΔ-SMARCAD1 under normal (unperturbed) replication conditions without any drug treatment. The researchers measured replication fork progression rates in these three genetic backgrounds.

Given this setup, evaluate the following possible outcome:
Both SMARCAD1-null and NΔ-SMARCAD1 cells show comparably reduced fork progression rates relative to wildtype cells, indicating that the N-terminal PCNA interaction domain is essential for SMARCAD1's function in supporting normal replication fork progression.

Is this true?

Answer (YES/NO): YES